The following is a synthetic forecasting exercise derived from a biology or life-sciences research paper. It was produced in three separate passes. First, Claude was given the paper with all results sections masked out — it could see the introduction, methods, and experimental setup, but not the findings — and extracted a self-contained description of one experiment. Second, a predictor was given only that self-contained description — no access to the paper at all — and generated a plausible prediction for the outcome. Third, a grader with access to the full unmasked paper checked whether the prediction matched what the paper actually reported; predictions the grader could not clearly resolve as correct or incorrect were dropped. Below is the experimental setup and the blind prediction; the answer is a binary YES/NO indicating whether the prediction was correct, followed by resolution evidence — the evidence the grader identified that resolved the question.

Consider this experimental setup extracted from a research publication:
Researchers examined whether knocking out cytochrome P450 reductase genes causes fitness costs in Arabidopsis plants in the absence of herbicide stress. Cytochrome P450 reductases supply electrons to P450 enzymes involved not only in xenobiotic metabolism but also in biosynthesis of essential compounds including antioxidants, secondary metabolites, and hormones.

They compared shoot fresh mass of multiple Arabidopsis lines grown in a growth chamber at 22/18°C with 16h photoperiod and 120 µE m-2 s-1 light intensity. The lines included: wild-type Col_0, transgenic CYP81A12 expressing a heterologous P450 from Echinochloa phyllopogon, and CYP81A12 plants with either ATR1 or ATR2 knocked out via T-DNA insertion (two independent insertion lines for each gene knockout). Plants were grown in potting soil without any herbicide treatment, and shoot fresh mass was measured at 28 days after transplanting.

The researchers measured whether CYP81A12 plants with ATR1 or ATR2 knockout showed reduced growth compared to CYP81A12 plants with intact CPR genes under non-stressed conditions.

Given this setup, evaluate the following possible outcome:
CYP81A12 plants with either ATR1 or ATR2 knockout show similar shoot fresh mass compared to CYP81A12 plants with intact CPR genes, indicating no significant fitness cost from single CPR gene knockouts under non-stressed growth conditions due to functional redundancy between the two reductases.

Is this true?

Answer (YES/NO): YES